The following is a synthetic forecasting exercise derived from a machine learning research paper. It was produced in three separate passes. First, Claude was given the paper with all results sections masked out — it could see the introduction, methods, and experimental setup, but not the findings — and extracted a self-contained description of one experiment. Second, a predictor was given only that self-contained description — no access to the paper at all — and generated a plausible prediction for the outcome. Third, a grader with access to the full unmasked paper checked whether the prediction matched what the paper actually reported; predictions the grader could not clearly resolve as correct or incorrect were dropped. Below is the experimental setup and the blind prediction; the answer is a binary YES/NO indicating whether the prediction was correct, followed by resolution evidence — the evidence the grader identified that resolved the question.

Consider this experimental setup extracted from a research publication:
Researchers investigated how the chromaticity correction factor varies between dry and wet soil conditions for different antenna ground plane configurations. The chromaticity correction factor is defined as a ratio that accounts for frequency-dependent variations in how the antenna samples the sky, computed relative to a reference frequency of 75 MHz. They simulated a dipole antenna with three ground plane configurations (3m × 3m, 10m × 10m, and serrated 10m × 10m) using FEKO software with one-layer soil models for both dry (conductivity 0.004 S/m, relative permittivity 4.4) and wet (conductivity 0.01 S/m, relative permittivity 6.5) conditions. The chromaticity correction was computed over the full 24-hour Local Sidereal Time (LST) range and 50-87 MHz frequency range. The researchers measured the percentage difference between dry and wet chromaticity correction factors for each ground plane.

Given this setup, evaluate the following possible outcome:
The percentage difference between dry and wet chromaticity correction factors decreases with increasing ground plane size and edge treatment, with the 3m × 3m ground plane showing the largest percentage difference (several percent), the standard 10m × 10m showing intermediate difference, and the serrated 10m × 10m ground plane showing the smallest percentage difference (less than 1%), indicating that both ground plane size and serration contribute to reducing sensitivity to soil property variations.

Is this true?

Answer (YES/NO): NO